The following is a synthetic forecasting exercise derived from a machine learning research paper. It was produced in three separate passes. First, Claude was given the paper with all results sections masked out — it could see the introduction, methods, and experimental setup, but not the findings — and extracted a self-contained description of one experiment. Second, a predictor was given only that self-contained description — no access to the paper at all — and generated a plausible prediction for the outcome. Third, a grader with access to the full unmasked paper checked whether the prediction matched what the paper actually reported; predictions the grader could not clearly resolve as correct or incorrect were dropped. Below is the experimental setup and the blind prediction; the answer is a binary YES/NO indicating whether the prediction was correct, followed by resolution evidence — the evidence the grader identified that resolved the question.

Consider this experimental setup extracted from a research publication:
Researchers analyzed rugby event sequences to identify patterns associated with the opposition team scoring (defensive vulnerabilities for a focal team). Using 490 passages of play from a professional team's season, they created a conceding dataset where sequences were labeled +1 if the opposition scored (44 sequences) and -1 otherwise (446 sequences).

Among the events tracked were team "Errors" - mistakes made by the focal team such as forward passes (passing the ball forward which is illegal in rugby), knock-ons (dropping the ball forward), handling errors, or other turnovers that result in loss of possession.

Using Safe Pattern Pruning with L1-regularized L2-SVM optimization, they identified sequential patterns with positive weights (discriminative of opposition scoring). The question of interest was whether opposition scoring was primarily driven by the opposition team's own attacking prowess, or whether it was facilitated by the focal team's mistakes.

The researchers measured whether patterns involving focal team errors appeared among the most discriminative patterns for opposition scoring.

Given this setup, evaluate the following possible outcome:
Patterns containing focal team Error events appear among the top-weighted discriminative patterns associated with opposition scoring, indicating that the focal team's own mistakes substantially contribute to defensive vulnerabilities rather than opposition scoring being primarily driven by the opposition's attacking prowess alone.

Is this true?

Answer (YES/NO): YES